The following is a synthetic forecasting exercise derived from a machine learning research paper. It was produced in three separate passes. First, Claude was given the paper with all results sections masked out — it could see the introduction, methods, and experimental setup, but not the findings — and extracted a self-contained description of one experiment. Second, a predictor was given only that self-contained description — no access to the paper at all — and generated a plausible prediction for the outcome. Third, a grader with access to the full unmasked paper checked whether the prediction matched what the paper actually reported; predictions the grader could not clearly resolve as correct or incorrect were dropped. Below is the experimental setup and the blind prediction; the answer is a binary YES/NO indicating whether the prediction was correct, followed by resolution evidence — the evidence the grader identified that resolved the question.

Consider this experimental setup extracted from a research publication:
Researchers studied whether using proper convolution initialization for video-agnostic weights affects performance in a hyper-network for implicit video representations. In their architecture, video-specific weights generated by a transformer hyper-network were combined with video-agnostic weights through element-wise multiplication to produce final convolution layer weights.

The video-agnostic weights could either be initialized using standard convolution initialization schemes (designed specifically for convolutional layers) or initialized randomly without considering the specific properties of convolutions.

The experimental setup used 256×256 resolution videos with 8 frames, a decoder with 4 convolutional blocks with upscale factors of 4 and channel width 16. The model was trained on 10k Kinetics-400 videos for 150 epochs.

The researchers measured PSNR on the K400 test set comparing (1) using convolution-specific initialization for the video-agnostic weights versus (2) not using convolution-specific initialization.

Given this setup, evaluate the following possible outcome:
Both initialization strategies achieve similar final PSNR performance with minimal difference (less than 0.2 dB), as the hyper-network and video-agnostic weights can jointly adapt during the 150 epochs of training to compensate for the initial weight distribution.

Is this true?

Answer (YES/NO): NO